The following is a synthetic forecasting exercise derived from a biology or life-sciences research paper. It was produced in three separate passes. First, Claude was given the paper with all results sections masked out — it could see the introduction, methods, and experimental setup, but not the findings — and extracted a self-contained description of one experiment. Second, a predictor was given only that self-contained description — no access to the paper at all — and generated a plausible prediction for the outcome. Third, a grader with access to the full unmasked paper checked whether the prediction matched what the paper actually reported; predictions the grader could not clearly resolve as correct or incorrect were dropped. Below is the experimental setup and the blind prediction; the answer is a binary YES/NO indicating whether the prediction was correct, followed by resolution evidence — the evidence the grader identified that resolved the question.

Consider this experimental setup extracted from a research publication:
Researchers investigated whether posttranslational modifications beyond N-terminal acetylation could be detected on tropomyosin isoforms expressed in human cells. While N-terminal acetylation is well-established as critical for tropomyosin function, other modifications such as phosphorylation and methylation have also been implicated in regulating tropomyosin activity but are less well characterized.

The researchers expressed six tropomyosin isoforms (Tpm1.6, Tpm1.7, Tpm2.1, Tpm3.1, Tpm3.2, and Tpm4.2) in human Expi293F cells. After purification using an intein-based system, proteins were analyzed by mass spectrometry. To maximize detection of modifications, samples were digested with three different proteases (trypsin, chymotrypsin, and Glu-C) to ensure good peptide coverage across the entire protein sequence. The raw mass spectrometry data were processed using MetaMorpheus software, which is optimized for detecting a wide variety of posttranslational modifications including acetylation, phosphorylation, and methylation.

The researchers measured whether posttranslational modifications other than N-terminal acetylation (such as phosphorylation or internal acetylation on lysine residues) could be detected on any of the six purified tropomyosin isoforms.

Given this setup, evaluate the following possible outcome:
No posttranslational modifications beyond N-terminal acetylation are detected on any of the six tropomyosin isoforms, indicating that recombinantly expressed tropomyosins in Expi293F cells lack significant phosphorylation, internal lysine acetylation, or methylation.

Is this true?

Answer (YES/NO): NO